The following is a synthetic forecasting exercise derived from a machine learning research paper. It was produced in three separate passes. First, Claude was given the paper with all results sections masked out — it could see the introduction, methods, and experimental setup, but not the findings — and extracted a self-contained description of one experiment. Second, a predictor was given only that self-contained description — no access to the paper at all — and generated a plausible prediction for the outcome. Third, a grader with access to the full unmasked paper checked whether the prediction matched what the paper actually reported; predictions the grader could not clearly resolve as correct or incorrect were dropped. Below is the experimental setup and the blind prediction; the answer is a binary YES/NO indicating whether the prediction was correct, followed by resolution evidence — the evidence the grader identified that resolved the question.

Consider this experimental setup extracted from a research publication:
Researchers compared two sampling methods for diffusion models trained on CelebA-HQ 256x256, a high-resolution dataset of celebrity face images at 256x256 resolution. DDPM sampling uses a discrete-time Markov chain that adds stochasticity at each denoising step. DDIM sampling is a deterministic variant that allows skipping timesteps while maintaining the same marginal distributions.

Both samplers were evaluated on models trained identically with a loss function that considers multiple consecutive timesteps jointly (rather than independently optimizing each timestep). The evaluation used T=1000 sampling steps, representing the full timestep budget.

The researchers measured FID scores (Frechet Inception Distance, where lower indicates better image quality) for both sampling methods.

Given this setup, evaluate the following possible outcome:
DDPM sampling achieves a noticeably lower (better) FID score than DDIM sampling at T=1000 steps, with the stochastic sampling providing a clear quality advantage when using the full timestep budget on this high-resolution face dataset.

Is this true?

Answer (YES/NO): YES